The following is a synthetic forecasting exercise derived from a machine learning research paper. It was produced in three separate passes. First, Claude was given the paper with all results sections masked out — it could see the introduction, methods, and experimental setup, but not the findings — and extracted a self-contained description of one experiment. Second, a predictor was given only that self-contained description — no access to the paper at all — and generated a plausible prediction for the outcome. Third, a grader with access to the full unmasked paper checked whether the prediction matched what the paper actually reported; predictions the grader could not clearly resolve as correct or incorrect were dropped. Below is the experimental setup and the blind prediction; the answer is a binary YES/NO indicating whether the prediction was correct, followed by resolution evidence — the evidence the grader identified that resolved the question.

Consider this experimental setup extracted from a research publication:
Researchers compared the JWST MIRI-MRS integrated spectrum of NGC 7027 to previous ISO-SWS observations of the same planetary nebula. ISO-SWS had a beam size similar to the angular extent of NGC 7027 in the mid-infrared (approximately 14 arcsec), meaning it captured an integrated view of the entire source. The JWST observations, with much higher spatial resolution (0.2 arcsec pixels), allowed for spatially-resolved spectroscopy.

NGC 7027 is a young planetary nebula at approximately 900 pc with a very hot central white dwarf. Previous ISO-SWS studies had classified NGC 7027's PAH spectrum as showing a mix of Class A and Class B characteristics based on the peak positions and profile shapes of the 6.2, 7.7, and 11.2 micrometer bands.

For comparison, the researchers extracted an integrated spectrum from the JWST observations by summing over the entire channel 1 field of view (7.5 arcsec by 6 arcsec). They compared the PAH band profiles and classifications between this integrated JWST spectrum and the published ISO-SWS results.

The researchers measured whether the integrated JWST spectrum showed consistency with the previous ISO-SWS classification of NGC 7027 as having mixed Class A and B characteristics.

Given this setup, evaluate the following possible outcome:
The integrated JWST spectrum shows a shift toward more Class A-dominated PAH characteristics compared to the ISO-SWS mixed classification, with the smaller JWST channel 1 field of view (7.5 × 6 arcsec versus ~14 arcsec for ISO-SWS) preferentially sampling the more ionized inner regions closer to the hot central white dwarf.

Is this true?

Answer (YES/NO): NO